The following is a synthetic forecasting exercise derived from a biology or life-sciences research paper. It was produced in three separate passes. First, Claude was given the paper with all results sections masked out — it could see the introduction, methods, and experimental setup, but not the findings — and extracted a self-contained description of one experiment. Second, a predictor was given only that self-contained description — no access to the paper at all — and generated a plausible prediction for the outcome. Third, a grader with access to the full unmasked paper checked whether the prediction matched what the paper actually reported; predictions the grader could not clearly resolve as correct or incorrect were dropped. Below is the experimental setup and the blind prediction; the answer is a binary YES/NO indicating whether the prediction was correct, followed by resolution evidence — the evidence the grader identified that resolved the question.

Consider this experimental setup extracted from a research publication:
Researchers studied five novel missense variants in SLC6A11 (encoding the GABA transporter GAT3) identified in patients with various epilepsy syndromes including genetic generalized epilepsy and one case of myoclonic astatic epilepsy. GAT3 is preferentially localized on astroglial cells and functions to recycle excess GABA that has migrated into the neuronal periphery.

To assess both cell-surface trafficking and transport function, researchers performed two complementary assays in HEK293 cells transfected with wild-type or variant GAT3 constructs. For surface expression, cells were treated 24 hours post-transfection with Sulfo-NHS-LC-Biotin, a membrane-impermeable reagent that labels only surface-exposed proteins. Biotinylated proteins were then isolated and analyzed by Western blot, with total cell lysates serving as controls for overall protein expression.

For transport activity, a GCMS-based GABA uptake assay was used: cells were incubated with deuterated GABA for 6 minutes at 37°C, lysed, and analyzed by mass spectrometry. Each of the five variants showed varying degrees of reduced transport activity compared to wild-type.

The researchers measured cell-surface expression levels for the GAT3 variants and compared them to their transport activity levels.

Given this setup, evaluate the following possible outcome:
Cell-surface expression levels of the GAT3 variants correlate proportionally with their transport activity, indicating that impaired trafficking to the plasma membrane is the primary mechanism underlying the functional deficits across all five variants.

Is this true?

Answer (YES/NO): NO